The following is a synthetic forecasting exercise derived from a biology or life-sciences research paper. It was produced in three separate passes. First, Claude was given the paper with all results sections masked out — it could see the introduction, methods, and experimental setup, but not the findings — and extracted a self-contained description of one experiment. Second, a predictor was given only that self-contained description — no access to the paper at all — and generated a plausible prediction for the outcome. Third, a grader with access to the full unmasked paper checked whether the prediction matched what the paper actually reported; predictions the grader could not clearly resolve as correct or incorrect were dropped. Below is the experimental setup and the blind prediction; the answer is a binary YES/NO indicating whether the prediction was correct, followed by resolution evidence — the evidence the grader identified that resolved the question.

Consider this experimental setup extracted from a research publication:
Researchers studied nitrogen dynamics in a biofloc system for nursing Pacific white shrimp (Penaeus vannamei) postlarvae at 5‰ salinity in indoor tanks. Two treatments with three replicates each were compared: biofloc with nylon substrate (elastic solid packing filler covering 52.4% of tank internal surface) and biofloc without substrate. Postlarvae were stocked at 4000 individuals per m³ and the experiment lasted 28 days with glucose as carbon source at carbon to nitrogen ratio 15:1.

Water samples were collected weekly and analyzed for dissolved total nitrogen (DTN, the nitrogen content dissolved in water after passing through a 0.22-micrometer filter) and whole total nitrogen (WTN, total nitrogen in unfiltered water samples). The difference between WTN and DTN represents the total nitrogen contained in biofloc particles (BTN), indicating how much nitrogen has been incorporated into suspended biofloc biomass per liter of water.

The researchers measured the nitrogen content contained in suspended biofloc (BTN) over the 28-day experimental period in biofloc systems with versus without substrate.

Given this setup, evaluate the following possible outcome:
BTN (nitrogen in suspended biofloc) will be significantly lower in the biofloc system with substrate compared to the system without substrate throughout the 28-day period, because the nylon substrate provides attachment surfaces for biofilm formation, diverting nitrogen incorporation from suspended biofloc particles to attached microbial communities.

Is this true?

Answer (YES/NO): NO